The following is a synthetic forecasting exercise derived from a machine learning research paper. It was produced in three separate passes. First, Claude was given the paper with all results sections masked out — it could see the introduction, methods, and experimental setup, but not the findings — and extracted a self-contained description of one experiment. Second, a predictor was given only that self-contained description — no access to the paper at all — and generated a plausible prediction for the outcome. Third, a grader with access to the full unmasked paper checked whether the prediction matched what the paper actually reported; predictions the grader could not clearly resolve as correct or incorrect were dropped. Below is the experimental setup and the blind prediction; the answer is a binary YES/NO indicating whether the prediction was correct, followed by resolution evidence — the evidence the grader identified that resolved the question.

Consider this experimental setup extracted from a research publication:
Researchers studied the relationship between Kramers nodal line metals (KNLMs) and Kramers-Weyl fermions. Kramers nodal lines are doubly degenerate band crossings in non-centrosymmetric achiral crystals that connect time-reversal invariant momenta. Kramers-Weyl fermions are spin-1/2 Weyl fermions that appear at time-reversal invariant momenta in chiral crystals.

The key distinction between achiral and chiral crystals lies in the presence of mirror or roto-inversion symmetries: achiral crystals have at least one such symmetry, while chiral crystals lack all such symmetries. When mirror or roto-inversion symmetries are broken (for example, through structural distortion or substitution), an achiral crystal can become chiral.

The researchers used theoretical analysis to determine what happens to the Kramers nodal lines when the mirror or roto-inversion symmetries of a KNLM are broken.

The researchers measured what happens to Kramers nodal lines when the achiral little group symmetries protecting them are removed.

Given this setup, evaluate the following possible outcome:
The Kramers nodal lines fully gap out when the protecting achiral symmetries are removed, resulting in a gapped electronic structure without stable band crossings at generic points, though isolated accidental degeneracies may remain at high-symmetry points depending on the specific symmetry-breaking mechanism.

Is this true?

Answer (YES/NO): NO